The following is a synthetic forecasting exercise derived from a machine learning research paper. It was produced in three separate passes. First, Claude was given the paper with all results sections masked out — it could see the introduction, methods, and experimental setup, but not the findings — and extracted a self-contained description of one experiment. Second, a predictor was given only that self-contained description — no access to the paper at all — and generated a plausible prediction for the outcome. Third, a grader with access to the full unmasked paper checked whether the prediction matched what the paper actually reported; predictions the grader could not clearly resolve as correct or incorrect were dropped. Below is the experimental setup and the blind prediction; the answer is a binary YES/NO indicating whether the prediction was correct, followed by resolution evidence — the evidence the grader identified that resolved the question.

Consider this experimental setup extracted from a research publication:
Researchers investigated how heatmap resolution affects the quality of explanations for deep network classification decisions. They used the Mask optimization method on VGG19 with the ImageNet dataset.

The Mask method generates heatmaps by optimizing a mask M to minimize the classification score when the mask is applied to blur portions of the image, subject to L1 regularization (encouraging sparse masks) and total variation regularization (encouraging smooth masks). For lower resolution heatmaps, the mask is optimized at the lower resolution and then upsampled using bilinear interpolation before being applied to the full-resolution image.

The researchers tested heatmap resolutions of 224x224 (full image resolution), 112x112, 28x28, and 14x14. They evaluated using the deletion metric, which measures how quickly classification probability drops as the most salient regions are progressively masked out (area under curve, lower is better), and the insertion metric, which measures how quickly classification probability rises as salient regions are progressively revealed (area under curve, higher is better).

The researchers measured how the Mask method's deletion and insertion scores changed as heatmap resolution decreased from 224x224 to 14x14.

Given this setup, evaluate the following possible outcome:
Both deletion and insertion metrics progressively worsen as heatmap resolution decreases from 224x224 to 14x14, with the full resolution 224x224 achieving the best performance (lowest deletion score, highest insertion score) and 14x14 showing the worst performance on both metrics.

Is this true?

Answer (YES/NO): NO